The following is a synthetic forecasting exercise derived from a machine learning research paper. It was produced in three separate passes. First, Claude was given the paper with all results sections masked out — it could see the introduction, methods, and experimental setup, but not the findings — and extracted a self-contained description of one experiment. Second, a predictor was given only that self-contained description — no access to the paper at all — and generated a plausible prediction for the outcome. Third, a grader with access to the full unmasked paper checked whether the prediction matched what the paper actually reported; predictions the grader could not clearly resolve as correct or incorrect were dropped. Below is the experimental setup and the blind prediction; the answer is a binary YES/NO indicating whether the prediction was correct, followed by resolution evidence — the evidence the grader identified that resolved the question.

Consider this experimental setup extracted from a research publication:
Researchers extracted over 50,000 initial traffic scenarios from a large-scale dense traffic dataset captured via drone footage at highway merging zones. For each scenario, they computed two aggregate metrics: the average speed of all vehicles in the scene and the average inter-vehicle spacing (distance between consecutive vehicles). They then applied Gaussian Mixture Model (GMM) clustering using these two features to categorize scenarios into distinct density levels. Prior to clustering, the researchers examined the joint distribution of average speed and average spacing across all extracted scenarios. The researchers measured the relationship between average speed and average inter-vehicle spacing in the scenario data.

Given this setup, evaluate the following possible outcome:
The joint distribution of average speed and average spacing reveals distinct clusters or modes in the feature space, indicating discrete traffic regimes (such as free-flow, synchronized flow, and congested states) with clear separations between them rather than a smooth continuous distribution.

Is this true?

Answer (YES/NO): NO